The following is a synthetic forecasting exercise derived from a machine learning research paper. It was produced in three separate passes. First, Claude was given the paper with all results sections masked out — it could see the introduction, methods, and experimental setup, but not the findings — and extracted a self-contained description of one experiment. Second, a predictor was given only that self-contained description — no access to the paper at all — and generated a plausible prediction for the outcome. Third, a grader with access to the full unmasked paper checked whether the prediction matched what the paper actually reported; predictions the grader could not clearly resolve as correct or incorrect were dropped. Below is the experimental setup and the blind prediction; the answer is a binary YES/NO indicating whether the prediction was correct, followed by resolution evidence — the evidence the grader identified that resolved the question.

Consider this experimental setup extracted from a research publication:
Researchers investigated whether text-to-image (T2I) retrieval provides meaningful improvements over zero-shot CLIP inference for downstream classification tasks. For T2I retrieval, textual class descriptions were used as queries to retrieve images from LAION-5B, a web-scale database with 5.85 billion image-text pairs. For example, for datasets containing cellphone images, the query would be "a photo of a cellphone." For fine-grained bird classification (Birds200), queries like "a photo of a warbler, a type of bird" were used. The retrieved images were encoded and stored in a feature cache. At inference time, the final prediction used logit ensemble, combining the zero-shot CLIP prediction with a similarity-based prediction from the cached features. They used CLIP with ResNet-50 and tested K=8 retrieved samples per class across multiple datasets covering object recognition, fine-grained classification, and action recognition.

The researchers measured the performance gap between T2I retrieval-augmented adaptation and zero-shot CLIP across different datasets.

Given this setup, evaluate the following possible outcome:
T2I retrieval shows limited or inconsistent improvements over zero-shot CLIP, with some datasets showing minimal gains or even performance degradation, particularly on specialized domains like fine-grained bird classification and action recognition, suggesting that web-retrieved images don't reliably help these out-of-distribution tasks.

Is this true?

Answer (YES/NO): NO